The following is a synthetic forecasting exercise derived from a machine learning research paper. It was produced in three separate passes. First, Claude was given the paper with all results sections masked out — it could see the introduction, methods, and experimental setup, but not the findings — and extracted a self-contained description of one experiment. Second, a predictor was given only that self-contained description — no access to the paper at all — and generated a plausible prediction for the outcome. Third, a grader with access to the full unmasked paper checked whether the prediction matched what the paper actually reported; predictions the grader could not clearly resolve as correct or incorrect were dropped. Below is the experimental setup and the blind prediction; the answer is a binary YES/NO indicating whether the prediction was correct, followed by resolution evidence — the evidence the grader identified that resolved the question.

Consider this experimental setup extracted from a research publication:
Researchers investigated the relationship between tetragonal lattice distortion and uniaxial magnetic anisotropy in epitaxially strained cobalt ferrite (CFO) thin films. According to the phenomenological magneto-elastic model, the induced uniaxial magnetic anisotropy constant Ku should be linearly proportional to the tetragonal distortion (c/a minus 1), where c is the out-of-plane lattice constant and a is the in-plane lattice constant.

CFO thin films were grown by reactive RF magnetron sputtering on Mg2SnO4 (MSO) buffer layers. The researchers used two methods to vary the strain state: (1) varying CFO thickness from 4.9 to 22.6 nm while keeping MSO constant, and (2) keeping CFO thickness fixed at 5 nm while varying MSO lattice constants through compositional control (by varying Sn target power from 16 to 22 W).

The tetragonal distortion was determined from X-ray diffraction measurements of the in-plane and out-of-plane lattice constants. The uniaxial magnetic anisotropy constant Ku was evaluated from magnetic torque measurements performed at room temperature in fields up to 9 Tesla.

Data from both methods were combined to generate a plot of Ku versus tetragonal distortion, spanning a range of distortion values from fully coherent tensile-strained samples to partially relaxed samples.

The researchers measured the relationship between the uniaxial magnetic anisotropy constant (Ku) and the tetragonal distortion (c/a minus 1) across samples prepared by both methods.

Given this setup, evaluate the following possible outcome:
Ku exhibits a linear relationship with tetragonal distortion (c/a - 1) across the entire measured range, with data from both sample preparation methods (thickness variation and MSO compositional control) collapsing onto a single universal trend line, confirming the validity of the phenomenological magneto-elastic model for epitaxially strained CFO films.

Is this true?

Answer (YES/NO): YES